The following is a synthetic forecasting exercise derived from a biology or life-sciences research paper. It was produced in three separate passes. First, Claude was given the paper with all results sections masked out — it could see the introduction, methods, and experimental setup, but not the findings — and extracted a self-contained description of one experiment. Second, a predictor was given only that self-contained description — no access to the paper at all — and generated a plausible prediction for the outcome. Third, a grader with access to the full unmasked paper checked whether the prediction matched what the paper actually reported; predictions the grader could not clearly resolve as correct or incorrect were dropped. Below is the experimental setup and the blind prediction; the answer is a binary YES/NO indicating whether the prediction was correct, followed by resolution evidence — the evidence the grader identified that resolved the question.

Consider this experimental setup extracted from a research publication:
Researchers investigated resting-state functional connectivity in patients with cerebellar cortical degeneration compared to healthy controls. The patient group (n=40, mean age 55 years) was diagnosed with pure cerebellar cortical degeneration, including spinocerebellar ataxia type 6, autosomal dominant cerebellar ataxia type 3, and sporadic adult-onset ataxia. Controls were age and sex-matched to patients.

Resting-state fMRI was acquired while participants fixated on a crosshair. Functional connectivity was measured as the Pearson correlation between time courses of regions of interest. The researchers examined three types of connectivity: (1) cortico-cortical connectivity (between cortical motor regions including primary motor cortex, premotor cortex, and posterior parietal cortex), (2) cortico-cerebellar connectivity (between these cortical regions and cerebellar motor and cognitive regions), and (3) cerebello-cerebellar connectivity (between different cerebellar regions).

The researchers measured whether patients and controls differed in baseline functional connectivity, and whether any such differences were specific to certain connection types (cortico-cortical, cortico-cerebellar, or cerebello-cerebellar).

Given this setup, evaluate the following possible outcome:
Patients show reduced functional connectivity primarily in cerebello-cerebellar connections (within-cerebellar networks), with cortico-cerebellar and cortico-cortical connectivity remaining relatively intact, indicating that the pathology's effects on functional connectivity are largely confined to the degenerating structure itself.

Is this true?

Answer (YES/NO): NO